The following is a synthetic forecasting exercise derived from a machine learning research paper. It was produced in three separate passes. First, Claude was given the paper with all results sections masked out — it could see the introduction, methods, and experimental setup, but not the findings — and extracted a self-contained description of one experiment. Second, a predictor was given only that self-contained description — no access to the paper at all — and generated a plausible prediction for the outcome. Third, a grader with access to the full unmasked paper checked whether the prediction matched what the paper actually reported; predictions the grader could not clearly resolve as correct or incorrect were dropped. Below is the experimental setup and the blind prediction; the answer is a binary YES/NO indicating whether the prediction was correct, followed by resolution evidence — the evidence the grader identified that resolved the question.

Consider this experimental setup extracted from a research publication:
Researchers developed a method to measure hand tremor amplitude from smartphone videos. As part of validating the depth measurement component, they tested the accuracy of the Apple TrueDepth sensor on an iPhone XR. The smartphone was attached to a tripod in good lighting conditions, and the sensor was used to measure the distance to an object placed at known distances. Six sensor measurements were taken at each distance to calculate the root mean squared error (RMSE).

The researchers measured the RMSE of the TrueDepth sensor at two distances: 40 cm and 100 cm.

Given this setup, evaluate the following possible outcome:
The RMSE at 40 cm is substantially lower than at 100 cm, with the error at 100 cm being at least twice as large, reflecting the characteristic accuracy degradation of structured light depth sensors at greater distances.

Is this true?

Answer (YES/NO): YES